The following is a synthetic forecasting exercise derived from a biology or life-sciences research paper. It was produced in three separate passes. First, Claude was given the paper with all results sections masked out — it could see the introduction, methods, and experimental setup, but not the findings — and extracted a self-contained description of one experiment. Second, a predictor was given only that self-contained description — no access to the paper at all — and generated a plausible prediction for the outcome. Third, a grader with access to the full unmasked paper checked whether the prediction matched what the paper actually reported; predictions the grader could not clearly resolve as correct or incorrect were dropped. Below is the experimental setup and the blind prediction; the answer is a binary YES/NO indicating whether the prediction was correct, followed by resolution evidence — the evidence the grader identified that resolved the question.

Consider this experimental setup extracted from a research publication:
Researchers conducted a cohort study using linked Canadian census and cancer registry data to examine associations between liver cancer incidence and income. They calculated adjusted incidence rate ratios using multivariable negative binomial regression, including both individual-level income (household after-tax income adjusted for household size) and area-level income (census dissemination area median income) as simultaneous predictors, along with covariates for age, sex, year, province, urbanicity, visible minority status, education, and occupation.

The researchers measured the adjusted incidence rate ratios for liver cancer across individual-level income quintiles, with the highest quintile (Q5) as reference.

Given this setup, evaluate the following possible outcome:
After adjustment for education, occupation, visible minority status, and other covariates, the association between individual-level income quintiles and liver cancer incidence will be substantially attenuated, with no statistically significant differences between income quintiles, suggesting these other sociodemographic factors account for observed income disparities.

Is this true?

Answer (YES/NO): NO